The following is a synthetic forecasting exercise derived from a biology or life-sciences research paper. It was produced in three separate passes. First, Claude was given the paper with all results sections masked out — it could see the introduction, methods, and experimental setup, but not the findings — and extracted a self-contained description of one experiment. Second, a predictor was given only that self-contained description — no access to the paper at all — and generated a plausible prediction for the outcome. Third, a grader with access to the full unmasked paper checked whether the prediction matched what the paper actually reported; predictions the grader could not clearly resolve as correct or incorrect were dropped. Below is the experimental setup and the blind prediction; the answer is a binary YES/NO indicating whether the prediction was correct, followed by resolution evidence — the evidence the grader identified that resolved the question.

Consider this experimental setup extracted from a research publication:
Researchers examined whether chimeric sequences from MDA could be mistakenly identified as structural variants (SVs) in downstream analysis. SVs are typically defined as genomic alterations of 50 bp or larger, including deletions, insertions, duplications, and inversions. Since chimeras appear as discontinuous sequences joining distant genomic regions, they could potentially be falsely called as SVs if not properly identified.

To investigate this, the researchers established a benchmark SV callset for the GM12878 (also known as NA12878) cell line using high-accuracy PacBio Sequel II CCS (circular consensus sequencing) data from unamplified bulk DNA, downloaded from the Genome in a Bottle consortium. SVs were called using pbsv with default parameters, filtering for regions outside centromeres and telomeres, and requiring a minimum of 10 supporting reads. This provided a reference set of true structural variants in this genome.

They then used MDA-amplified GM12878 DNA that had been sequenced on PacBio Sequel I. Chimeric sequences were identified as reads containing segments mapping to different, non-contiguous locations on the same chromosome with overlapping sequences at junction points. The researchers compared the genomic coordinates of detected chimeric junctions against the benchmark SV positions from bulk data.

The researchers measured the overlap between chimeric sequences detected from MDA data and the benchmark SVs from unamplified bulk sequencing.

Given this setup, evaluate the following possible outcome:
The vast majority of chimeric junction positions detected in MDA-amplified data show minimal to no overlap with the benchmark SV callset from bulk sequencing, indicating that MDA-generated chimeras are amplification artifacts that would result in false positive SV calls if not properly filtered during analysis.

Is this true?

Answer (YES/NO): YES